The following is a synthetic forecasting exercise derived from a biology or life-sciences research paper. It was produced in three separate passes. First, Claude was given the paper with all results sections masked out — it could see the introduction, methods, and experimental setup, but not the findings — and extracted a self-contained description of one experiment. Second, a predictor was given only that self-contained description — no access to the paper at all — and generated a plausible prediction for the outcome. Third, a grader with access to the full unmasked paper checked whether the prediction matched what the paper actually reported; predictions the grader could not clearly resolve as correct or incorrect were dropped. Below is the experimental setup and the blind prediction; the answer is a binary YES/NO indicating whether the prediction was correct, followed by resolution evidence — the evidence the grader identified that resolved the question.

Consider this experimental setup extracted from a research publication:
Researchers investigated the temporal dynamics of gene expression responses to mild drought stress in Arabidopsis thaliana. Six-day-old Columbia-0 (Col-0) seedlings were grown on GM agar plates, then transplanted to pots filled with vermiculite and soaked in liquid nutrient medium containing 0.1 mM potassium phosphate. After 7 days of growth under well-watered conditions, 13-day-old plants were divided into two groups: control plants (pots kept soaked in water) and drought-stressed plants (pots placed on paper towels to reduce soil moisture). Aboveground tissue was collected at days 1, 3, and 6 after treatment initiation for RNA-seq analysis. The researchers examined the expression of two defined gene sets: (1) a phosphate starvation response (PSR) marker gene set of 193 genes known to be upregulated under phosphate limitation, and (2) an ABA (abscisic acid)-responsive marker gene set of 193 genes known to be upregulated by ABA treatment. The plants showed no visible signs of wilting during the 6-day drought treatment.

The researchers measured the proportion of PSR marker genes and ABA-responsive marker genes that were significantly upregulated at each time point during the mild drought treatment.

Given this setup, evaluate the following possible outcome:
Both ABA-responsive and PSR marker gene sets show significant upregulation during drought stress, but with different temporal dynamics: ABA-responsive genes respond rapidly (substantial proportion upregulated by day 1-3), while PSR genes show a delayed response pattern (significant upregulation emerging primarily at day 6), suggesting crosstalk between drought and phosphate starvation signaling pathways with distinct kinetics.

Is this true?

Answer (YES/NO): NO